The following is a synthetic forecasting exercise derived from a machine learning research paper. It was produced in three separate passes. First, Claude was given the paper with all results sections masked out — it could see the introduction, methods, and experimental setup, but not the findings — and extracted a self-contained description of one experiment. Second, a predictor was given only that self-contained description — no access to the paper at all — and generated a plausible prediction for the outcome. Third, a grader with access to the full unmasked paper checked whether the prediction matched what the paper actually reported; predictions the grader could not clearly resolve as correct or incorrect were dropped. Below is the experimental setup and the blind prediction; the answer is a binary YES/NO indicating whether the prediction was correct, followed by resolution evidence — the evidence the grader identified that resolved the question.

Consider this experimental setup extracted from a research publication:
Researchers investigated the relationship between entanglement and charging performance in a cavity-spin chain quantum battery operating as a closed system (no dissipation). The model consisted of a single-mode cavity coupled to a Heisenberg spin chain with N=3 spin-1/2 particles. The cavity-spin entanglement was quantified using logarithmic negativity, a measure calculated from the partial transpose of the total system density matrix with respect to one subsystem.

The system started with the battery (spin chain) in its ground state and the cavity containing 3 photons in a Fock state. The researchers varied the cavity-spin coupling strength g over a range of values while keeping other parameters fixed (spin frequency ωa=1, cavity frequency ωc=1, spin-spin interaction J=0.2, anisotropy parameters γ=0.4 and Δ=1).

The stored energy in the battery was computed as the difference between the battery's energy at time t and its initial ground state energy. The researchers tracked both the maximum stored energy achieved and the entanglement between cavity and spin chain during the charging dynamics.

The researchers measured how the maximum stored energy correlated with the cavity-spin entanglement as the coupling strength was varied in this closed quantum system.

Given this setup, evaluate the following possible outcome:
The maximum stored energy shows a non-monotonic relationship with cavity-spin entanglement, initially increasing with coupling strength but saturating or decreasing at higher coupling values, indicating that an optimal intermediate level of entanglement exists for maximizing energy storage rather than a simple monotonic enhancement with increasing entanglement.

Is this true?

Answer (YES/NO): NO